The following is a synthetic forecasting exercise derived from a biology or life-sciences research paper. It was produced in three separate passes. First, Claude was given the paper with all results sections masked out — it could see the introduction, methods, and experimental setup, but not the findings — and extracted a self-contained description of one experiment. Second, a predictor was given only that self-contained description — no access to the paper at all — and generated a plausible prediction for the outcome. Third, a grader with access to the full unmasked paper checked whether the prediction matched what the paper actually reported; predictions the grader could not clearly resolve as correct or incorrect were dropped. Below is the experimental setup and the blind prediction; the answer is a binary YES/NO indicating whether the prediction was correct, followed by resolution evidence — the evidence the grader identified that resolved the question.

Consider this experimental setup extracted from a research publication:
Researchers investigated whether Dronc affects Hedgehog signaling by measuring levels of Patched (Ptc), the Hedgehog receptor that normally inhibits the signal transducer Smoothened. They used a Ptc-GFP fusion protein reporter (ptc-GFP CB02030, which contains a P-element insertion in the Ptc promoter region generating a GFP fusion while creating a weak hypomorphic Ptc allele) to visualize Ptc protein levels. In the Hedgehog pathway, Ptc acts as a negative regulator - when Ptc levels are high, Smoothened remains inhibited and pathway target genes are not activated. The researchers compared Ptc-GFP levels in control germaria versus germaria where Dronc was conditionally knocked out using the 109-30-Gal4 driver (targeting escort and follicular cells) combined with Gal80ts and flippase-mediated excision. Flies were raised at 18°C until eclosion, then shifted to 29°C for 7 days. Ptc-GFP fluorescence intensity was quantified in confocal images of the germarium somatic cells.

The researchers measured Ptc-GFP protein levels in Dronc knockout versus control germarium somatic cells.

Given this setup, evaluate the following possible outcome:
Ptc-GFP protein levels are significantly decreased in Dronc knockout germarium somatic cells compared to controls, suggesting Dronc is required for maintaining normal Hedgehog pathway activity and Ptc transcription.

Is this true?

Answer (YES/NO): YES